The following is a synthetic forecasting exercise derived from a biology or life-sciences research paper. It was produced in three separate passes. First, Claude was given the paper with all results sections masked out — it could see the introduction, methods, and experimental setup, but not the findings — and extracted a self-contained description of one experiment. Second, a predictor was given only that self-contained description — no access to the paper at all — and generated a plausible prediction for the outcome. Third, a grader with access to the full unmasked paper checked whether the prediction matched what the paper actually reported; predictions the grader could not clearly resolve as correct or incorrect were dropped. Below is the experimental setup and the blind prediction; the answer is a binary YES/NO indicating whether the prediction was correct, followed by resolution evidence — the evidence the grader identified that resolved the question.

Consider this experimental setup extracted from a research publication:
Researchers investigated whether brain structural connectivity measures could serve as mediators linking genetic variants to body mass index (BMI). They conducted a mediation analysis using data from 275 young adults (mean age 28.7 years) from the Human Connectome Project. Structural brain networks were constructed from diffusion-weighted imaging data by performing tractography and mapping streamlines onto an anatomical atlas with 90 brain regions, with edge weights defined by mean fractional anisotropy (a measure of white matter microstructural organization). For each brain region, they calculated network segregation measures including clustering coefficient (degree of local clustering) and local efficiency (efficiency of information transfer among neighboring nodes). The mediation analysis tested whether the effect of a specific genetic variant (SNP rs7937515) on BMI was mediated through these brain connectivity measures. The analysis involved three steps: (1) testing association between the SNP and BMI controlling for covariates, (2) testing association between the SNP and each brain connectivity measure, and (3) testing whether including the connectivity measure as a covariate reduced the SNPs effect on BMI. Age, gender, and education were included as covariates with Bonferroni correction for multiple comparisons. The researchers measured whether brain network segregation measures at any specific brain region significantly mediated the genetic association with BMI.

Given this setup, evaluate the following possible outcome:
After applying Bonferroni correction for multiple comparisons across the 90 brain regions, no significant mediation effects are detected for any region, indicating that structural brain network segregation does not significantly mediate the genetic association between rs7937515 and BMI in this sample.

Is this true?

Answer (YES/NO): NO